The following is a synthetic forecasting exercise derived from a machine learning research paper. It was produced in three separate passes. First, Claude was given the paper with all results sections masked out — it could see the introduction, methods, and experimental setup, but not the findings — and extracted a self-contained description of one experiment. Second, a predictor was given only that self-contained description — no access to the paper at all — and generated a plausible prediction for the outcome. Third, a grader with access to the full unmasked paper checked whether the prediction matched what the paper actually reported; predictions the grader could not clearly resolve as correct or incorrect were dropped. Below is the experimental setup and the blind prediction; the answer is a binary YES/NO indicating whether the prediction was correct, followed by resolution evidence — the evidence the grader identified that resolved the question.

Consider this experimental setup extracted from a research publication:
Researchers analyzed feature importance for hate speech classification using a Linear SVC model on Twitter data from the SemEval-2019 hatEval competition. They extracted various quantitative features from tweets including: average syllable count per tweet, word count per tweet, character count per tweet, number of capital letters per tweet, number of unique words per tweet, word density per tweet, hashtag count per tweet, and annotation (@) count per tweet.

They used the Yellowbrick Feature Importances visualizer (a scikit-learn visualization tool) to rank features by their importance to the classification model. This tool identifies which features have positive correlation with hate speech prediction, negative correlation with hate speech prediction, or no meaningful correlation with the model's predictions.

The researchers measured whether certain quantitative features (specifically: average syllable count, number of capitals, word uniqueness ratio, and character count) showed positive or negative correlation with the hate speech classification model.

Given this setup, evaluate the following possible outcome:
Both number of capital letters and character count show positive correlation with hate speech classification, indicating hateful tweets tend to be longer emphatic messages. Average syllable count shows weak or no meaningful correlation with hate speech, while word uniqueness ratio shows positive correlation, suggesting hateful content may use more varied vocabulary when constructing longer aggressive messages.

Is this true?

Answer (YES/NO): NO